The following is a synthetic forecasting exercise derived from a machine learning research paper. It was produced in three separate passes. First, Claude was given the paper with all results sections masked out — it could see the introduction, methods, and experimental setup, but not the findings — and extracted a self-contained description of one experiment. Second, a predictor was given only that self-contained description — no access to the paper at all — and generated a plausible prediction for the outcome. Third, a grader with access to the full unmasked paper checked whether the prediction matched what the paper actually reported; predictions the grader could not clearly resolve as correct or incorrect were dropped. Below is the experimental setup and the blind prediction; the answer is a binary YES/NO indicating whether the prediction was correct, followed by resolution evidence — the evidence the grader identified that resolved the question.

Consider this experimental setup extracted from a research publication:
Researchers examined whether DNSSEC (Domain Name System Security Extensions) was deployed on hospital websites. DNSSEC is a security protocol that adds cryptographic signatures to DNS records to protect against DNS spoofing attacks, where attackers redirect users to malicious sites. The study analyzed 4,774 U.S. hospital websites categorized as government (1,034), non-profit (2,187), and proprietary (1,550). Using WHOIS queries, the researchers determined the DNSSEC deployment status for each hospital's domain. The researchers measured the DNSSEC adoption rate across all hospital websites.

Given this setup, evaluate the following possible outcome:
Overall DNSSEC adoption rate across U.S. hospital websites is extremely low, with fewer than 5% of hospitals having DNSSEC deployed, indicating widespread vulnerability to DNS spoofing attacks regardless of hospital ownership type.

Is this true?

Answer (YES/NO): NO